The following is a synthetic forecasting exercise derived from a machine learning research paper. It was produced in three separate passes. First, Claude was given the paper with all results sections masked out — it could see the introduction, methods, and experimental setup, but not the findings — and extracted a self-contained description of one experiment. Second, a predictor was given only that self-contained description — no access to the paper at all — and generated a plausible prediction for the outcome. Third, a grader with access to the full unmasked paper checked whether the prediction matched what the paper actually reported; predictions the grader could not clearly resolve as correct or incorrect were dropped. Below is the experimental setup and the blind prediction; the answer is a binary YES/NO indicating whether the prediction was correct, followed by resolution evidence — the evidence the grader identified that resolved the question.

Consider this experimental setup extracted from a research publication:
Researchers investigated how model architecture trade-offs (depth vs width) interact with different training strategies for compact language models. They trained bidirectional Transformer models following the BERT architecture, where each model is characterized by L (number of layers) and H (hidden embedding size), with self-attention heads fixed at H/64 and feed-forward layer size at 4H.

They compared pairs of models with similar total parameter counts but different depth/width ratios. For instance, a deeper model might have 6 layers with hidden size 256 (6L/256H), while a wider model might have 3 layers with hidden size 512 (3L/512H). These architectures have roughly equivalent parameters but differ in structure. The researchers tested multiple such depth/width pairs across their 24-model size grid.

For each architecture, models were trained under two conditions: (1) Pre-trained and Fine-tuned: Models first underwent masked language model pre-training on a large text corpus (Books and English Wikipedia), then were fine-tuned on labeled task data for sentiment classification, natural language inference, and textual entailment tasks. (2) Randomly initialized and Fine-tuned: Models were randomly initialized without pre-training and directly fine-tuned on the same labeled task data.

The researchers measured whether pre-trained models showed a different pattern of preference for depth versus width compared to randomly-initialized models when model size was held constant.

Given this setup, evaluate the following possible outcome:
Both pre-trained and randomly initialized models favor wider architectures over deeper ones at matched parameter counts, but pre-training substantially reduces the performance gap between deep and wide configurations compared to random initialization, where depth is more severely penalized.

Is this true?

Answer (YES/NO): NO